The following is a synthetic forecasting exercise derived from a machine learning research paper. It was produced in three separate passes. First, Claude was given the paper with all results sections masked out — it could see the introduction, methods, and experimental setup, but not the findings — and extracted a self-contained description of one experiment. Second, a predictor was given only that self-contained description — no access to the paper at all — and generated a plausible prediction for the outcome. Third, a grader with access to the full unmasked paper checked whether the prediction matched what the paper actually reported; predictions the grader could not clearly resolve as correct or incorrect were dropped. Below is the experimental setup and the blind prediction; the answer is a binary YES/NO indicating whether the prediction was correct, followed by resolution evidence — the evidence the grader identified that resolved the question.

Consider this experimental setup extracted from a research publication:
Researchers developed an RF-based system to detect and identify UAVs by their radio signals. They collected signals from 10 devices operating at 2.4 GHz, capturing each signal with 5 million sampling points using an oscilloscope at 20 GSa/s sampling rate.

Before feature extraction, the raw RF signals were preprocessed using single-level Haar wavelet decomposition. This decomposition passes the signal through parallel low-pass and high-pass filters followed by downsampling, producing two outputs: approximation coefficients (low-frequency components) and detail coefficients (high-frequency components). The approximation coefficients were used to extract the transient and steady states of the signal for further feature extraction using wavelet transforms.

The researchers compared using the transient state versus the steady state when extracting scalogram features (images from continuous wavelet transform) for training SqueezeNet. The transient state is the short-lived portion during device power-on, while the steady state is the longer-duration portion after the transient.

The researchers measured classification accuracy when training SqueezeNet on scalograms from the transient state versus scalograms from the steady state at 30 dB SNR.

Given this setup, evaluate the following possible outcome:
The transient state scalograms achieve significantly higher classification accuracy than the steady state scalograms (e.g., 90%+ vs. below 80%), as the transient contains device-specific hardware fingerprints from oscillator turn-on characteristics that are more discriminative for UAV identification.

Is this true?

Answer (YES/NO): NO